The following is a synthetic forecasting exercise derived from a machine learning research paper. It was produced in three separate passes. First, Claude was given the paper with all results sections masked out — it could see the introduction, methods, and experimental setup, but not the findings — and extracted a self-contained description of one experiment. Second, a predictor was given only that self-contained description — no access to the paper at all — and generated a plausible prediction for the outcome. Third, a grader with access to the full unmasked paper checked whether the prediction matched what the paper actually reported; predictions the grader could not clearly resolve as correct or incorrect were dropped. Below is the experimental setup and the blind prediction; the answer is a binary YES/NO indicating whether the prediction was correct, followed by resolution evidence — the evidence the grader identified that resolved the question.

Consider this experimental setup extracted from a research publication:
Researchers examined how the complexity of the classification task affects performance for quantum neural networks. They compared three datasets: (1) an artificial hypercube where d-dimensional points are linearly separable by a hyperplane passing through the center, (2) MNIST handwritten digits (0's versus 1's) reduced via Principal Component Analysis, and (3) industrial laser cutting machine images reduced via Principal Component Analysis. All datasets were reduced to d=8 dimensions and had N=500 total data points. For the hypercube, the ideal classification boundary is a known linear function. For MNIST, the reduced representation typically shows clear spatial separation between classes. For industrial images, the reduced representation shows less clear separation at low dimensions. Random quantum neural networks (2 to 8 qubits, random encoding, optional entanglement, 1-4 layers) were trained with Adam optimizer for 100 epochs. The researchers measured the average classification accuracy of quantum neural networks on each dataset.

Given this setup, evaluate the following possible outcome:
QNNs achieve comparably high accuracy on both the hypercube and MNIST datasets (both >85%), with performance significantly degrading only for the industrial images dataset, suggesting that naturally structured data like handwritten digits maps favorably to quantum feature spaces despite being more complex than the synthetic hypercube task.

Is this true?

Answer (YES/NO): NO